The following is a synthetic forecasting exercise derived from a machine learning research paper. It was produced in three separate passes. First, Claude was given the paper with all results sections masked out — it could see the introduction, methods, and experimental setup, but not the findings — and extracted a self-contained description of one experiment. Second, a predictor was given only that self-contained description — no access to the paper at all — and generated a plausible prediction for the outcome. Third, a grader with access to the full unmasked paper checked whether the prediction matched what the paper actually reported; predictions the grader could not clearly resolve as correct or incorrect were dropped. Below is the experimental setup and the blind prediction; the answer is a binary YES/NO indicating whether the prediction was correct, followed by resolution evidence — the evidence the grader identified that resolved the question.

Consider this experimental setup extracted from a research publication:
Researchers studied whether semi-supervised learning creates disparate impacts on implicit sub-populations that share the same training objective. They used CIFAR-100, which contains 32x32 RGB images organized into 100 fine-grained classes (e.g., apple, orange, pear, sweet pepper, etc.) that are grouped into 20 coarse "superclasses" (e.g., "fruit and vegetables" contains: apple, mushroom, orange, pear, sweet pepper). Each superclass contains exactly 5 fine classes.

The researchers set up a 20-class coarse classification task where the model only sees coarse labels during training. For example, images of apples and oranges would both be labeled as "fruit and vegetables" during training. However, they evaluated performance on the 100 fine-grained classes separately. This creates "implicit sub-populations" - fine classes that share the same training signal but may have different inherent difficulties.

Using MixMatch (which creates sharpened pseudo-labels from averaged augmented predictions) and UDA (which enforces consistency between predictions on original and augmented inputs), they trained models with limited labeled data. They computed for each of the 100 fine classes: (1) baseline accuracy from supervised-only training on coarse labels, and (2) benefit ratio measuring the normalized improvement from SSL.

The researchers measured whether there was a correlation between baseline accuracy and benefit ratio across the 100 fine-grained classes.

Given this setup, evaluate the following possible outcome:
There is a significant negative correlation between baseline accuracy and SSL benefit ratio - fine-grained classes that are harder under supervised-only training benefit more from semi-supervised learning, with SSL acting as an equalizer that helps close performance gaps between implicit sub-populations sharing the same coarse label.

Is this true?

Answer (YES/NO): NO